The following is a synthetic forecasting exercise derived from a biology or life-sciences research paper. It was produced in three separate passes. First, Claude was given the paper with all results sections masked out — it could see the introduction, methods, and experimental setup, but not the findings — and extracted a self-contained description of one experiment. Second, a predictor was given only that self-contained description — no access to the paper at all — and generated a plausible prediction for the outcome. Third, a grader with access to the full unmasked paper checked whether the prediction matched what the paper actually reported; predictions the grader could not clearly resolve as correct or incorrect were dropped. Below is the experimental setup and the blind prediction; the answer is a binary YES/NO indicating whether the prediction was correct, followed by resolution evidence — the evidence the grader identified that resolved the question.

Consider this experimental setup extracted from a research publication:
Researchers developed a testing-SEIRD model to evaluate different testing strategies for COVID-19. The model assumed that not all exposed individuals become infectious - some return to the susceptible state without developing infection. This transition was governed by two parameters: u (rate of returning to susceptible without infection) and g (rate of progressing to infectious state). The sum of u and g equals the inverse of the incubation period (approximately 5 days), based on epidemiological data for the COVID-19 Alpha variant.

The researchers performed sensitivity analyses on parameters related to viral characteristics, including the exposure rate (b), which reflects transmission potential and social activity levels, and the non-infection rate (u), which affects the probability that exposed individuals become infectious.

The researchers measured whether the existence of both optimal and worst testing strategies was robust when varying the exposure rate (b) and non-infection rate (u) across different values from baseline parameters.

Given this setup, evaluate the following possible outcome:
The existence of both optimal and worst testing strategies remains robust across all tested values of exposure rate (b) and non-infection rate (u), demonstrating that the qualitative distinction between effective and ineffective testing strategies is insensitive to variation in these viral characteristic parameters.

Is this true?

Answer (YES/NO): YES